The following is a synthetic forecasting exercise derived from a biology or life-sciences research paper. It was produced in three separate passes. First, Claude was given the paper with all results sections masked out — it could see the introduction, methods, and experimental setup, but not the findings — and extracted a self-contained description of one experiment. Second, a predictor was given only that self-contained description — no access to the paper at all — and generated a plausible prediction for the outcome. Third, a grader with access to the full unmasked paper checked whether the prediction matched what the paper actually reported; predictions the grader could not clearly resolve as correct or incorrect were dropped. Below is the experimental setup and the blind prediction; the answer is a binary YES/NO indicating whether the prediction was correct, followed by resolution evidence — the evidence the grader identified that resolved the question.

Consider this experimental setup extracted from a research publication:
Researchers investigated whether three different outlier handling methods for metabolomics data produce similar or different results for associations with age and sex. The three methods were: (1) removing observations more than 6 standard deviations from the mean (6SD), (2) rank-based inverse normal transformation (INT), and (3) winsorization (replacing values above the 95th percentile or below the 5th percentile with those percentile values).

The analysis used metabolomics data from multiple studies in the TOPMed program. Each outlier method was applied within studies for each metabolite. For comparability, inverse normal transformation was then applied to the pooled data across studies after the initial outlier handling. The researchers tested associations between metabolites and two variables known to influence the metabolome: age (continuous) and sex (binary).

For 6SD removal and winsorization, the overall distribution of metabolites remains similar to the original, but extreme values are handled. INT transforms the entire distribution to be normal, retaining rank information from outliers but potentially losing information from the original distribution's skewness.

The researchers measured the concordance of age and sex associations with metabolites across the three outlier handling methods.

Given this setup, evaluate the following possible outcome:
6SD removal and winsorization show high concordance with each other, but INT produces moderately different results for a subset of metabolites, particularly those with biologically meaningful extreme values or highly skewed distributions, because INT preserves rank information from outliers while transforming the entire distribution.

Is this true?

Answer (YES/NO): NO